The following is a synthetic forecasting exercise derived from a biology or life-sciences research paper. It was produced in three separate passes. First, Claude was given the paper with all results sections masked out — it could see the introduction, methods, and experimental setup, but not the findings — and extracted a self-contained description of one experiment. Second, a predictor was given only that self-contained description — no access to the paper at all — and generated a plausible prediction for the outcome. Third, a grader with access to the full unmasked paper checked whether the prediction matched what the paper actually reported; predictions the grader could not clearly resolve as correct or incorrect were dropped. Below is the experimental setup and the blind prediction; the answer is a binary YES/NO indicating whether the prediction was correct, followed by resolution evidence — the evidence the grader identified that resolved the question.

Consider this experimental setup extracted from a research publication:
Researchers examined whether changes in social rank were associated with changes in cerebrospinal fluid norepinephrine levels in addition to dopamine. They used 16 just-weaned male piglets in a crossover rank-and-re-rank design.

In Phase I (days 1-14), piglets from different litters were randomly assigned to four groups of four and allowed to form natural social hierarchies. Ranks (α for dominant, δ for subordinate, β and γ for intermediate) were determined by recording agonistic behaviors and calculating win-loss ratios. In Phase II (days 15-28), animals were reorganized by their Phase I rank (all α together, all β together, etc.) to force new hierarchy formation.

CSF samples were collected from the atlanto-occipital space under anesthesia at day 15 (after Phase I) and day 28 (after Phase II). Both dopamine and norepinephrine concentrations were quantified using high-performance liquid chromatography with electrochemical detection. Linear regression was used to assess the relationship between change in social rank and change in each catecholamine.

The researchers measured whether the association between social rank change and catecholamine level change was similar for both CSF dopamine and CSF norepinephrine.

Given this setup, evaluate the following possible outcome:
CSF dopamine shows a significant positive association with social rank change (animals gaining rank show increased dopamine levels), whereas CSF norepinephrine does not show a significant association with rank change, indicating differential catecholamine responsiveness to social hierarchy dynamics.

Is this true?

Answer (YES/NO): YES